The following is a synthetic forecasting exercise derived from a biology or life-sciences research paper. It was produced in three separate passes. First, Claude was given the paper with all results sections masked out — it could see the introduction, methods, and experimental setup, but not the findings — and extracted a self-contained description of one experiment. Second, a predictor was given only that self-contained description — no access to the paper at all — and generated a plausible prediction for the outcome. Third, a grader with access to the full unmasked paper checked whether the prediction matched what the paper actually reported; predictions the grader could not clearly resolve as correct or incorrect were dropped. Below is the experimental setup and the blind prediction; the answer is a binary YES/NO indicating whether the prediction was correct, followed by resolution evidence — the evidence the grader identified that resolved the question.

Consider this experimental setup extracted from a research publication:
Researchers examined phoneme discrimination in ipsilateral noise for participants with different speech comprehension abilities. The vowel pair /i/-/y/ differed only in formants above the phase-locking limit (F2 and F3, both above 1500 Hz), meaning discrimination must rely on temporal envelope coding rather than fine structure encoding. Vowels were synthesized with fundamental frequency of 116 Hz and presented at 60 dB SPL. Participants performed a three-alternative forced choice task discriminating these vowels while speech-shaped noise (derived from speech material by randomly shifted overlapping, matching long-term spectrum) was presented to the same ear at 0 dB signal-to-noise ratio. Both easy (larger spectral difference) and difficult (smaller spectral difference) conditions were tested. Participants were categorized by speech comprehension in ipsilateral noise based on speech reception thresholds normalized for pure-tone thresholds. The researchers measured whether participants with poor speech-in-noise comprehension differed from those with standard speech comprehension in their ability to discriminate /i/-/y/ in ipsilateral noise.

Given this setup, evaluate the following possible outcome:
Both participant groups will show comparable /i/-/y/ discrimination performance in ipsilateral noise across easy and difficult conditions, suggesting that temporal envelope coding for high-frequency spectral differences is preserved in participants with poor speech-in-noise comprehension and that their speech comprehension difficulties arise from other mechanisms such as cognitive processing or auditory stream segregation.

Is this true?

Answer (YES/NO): NO